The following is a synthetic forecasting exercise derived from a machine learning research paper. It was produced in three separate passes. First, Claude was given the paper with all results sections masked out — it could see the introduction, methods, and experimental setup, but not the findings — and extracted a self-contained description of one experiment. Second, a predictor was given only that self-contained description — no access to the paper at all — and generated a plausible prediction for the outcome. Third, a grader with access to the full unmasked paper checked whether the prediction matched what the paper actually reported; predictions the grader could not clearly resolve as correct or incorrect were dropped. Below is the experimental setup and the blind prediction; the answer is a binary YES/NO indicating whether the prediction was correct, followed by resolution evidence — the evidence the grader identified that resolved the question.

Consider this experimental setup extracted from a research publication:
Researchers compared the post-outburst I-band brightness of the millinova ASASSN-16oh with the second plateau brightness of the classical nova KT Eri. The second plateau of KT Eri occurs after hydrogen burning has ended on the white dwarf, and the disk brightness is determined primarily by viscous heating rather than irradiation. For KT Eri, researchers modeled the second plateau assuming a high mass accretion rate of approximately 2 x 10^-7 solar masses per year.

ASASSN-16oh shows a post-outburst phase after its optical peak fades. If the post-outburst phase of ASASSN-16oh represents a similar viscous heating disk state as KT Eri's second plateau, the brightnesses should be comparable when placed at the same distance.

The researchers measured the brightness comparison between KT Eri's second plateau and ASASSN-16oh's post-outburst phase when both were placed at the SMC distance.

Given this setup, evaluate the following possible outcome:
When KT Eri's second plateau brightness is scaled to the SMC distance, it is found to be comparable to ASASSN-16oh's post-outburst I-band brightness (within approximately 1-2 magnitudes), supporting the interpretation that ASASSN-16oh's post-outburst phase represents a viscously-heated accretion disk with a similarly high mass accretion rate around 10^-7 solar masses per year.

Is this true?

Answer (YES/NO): YES